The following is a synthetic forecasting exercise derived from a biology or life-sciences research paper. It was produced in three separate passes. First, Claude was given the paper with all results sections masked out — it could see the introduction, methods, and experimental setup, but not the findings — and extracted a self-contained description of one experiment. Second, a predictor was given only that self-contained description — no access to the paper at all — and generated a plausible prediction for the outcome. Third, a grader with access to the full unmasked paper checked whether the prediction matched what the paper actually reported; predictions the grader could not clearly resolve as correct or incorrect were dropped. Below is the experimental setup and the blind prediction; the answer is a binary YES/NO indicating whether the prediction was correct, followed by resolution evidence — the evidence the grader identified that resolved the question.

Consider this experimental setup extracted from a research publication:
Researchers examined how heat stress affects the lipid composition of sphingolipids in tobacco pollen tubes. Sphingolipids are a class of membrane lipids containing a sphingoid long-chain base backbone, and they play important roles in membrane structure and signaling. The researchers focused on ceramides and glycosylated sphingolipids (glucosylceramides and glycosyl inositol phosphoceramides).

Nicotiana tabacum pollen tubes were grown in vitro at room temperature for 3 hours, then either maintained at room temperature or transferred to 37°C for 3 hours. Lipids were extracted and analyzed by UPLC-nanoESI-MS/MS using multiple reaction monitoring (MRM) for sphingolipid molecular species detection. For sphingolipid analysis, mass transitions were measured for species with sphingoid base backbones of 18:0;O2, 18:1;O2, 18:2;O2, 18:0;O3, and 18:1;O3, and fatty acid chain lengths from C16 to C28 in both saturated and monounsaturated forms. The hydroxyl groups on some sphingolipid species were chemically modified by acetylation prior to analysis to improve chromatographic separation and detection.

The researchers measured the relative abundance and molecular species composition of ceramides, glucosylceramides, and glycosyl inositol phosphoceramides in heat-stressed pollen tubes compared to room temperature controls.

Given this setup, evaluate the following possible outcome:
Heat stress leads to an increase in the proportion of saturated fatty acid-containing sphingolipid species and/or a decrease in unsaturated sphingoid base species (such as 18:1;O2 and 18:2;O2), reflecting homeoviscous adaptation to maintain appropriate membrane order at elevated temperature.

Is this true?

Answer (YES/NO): YES